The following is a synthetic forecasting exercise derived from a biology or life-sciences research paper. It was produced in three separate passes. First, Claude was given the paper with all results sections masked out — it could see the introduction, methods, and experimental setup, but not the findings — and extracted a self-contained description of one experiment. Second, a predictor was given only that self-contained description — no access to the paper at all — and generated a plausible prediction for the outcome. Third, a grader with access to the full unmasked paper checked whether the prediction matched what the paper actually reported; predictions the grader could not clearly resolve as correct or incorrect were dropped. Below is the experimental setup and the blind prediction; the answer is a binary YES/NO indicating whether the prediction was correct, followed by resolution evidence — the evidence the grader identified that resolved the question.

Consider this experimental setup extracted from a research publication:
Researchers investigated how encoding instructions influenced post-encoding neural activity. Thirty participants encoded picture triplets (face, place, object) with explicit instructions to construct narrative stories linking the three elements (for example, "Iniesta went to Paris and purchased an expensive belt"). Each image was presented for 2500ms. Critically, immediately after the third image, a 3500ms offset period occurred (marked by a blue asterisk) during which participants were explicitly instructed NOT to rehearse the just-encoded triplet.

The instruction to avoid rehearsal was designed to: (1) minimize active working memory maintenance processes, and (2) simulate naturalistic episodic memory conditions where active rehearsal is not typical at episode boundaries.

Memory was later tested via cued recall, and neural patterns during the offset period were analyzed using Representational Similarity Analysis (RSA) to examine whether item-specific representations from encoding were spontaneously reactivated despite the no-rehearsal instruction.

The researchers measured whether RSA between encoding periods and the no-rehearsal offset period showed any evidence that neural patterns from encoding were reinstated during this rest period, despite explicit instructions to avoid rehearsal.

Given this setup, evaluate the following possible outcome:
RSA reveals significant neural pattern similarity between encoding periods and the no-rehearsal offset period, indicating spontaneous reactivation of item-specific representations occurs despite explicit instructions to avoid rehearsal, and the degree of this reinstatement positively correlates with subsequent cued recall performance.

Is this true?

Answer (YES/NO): YES